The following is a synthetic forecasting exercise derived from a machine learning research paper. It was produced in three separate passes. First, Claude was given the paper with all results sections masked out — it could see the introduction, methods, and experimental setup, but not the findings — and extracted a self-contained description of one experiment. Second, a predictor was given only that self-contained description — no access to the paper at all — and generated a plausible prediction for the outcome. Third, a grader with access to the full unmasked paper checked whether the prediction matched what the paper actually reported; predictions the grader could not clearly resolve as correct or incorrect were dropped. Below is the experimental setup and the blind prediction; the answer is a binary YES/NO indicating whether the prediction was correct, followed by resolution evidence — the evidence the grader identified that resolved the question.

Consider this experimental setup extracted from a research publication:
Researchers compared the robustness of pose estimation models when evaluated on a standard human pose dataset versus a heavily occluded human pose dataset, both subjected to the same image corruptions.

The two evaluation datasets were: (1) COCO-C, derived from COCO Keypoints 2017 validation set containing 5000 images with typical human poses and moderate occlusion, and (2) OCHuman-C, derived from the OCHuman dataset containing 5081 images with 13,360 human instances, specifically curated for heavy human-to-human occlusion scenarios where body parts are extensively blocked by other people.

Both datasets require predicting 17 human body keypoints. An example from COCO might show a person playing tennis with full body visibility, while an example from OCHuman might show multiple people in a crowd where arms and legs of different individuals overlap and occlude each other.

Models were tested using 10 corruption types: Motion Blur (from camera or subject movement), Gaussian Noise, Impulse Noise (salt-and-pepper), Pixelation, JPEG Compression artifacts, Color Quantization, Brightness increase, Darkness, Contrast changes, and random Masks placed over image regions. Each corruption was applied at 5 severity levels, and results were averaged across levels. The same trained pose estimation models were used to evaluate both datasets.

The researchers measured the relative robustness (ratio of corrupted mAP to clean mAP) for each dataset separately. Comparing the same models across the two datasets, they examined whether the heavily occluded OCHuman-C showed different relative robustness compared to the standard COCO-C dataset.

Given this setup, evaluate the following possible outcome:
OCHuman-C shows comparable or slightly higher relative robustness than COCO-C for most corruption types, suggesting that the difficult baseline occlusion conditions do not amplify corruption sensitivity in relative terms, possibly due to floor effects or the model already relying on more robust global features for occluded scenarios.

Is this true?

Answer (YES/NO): YES